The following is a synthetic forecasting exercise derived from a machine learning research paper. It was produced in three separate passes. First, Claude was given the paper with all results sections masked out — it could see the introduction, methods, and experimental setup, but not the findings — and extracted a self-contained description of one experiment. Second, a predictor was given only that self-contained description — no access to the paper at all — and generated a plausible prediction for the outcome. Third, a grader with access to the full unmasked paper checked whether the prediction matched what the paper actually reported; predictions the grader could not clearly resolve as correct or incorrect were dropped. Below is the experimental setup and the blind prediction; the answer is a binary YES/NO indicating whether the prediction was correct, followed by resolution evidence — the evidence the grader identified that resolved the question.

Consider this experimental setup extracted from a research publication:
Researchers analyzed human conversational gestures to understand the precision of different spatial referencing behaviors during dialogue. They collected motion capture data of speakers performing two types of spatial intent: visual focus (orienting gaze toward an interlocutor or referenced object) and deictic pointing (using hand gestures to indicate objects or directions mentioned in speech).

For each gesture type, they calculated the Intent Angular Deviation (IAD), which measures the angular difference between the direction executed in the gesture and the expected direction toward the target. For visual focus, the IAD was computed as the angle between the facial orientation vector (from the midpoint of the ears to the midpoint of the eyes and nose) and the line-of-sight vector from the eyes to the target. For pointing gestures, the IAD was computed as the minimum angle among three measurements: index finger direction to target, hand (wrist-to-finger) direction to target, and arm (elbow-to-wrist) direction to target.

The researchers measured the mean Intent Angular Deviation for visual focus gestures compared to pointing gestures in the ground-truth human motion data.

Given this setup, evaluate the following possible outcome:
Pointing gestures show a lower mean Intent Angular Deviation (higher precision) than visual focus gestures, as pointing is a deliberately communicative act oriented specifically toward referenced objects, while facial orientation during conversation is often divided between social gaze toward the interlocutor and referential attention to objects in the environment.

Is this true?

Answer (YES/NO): YES